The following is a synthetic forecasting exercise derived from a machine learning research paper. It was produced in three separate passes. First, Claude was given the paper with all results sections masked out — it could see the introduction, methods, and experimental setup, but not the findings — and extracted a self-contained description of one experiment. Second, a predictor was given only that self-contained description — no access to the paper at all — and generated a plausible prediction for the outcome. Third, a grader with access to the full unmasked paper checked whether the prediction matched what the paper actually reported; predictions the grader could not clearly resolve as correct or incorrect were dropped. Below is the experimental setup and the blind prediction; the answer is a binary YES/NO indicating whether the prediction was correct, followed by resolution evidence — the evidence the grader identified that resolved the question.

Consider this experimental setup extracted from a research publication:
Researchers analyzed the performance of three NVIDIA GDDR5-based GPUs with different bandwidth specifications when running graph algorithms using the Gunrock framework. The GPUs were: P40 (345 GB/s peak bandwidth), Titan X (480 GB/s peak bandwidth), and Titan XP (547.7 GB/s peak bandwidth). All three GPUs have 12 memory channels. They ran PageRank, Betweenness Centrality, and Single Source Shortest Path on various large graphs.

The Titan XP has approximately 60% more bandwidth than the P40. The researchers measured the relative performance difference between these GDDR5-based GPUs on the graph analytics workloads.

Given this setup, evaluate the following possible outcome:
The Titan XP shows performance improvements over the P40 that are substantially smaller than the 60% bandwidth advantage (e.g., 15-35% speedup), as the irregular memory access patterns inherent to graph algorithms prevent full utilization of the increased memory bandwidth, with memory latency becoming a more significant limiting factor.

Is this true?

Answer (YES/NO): NO